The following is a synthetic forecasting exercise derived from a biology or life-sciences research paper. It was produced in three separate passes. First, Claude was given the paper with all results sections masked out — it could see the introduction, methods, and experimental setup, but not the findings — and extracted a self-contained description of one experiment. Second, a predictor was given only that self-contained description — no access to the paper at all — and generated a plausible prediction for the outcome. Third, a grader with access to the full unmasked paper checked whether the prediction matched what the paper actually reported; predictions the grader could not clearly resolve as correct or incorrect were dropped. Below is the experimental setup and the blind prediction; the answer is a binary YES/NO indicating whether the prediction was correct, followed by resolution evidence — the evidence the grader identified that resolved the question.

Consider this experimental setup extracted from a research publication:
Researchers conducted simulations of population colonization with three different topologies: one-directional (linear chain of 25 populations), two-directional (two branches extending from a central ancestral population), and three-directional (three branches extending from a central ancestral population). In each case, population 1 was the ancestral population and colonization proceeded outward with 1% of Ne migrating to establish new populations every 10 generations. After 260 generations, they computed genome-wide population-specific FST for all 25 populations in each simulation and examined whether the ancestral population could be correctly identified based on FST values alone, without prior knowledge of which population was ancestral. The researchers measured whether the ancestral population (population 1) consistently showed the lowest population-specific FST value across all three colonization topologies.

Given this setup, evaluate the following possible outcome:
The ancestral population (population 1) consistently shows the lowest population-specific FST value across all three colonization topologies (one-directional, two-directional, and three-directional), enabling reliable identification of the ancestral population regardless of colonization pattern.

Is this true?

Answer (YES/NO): NO